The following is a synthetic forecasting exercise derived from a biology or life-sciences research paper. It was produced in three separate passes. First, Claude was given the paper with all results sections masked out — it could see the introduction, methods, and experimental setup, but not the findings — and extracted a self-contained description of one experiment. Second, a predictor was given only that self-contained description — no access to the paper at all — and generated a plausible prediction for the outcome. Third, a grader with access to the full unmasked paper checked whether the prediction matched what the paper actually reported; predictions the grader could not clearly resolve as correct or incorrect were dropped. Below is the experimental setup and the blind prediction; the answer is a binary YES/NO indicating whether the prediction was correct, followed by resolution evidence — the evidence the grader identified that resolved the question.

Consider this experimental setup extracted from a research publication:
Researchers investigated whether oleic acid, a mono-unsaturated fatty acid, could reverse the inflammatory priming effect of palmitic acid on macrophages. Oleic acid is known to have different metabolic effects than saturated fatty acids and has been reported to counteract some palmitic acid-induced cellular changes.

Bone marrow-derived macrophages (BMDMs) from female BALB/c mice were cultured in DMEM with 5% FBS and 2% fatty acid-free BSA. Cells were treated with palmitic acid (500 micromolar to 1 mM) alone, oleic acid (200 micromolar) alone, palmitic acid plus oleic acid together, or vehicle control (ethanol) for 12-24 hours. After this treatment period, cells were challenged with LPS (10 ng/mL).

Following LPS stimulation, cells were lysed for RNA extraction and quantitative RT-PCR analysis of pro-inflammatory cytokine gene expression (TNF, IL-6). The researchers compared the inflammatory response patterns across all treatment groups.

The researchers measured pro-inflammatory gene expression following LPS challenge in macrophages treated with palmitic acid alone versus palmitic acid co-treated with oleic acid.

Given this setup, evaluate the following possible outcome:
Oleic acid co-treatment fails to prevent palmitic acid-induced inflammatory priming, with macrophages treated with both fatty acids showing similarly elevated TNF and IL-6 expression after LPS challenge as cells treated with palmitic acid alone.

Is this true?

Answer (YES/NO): NO